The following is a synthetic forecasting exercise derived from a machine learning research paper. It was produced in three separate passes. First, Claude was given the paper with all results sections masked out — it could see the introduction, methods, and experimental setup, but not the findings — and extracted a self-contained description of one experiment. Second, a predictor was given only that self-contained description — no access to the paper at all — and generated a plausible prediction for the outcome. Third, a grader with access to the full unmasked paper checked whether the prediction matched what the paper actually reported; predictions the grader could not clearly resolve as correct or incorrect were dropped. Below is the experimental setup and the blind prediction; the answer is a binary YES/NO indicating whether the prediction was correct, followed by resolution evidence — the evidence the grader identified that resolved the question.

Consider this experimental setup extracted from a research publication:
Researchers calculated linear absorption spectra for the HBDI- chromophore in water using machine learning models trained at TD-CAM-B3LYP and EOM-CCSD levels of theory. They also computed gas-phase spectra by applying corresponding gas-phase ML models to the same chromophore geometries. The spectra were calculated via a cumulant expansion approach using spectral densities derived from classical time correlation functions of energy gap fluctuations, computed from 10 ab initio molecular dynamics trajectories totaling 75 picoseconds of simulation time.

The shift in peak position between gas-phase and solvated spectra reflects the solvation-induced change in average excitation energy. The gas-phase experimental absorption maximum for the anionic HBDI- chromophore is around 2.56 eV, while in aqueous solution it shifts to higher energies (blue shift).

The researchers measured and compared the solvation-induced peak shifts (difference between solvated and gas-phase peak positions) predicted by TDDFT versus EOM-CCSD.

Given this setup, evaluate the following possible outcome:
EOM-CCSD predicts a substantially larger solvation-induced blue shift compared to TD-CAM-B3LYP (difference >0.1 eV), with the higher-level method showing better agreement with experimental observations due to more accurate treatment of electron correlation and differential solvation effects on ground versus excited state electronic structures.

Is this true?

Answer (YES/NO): YES